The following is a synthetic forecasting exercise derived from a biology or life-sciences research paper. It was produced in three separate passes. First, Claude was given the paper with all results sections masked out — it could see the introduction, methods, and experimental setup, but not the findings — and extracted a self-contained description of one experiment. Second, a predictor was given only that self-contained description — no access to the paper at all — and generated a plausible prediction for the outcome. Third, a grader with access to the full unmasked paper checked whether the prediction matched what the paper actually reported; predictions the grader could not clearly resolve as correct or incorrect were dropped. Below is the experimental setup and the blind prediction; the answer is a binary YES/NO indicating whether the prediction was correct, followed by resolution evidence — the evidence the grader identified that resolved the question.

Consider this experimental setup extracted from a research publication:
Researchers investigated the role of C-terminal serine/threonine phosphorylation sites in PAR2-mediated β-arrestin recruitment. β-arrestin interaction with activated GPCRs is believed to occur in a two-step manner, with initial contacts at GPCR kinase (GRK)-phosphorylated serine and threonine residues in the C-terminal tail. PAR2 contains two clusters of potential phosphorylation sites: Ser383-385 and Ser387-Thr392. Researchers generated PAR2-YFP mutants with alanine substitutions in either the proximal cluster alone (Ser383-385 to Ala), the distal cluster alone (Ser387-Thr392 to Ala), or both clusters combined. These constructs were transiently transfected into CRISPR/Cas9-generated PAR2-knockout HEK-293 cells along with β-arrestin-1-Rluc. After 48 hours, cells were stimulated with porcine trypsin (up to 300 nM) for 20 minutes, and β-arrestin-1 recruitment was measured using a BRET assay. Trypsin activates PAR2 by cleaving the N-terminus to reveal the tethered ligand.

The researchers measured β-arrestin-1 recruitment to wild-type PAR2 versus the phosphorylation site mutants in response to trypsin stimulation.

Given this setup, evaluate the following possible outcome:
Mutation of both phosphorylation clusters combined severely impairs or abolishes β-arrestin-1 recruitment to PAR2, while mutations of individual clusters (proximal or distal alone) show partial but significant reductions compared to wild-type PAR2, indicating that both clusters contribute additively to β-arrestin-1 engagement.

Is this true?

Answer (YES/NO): NO